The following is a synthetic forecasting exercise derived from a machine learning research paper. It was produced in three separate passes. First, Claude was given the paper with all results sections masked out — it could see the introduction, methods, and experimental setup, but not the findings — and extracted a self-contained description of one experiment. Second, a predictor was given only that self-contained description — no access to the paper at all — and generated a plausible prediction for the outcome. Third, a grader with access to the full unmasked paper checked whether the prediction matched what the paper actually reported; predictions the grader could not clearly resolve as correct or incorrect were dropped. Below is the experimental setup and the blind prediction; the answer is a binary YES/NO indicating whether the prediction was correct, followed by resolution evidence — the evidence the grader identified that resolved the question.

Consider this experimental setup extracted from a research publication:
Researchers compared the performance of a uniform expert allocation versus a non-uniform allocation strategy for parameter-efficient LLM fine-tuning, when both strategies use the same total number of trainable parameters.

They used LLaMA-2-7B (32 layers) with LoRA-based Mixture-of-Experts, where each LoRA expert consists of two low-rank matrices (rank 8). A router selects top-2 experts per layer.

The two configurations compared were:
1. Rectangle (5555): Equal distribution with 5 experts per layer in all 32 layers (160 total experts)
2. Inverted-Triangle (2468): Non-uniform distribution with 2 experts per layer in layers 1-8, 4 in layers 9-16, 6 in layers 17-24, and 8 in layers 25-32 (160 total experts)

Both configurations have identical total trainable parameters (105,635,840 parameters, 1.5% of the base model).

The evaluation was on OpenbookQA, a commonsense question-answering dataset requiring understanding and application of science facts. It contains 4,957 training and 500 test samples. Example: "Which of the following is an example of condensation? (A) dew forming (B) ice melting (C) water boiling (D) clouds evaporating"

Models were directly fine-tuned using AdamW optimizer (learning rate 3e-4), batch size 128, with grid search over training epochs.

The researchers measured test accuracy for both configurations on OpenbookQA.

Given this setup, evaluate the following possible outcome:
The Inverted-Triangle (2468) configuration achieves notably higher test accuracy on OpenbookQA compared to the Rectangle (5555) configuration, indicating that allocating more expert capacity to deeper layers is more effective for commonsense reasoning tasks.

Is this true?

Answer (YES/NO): NO